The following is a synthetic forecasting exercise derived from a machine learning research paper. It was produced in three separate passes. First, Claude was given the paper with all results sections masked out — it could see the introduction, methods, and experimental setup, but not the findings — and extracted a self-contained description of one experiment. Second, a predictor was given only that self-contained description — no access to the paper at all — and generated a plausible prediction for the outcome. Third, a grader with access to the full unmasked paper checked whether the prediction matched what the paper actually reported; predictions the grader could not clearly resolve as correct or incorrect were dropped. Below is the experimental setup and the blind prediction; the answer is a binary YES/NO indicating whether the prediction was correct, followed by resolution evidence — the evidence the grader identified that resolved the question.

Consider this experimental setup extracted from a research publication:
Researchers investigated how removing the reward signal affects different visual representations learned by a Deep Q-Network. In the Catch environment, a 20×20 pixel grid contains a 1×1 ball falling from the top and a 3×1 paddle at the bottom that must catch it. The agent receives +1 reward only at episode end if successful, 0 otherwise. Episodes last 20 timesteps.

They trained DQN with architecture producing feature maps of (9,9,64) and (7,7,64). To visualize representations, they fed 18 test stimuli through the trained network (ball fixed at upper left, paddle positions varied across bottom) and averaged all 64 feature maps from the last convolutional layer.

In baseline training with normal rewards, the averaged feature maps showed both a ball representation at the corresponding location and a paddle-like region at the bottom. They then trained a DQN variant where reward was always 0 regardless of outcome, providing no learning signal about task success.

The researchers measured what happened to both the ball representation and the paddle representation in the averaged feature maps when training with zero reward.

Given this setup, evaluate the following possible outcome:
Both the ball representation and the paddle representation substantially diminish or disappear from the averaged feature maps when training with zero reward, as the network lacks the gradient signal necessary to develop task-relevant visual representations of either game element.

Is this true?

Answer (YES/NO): NO